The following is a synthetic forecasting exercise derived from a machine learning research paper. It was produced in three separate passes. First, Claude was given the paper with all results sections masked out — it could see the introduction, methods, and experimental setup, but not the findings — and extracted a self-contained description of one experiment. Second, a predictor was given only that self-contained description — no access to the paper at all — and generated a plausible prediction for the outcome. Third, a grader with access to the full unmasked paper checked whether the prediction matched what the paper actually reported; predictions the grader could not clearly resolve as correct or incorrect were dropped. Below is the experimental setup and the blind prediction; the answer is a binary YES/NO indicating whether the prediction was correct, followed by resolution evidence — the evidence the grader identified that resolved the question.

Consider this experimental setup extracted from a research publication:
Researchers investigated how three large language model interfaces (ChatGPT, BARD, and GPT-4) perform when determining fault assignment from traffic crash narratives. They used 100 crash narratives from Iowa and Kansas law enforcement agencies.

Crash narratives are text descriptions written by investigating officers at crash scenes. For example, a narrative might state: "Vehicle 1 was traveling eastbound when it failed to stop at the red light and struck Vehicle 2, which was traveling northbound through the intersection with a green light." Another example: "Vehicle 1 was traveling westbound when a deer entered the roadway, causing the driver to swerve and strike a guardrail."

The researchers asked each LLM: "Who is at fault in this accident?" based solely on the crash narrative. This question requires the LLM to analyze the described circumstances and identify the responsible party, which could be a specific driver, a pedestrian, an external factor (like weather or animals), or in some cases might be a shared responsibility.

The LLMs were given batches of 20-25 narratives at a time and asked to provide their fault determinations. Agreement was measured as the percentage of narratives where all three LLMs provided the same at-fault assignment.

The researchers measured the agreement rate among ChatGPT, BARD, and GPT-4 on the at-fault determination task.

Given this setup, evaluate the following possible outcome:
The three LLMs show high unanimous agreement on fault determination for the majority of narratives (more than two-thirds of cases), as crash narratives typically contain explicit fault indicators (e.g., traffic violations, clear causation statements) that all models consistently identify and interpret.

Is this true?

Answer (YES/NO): YES